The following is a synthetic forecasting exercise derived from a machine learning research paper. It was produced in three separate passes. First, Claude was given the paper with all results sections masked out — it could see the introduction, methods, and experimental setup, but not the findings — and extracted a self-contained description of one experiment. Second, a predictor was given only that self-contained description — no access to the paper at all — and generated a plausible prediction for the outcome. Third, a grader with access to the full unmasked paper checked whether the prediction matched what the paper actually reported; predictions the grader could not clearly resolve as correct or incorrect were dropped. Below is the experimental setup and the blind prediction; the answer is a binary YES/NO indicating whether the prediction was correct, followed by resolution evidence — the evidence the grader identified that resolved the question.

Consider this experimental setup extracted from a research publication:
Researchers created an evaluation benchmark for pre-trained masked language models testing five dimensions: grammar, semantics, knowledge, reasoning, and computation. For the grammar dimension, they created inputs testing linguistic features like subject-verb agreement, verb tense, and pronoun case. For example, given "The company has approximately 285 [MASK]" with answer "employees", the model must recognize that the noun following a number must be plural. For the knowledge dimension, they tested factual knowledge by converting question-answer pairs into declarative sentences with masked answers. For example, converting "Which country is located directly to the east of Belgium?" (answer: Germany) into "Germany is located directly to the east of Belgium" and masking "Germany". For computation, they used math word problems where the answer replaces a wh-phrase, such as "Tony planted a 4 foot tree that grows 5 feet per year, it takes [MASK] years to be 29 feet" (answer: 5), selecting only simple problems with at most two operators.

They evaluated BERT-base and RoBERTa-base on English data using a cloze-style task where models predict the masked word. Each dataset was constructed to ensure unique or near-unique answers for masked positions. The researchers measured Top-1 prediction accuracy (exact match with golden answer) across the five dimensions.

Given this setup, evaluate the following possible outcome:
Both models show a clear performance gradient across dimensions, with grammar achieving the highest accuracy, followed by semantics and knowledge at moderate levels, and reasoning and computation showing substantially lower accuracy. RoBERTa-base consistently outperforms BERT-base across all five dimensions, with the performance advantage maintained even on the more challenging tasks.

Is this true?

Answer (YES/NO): NO